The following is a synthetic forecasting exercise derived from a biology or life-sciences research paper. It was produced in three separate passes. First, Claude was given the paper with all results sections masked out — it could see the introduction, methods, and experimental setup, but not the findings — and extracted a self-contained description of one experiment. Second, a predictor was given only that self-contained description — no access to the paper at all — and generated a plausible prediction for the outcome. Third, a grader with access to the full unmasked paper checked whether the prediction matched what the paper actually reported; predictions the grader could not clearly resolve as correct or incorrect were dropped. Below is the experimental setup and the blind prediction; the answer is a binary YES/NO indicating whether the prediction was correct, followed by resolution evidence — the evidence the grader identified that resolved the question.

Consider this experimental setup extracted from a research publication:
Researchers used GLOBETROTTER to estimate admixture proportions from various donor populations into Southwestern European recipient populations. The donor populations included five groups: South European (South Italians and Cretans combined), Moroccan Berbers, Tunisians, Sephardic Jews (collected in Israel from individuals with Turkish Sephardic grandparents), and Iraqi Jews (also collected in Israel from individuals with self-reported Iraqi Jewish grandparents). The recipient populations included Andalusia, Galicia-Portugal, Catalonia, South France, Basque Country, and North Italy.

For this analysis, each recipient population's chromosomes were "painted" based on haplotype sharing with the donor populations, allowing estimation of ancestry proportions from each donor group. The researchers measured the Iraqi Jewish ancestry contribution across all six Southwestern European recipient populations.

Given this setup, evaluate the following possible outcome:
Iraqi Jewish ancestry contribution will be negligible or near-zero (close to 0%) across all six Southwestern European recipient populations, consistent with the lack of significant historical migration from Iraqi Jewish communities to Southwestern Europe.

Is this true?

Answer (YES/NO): YES